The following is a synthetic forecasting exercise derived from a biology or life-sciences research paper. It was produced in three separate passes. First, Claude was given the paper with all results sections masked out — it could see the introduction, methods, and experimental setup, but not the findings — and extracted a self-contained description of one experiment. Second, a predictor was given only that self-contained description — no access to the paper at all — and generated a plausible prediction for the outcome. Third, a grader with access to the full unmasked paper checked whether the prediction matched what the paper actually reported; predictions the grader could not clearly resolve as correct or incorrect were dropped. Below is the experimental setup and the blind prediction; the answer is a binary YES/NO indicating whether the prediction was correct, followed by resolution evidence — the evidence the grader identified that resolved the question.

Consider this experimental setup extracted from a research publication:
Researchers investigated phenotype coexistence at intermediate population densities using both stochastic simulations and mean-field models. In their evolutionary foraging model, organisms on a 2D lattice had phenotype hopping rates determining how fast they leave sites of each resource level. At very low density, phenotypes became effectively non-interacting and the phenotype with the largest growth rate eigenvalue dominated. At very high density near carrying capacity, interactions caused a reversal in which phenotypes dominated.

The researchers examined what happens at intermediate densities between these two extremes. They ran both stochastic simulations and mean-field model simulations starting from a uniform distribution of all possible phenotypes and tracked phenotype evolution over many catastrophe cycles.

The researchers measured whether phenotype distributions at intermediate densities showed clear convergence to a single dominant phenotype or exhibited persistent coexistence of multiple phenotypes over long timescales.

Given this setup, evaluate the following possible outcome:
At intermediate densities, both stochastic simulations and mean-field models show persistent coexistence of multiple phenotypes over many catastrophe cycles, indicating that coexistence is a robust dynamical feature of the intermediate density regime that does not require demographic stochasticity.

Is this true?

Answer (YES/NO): YES